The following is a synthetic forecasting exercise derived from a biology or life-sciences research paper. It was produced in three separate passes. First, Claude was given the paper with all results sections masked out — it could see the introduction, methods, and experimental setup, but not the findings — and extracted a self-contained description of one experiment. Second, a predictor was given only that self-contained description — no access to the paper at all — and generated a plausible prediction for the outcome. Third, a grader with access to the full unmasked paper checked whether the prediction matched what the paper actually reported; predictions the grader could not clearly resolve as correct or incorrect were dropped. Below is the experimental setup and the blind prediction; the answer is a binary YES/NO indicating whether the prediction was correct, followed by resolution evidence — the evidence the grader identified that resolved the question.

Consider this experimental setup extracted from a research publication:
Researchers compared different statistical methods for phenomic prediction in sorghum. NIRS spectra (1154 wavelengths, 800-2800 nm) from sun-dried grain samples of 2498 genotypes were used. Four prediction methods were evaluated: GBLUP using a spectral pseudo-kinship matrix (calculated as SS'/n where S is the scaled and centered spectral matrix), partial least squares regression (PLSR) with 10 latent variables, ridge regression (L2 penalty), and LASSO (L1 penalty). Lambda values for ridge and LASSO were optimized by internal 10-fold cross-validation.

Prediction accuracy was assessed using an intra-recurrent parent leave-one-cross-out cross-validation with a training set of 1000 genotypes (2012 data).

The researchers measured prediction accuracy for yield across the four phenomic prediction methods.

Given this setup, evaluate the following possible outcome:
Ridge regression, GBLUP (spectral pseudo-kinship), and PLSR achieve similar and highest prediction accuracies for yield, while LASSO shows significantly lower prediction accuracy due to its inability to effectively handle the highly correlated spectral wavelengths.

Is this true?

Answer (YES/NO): NO